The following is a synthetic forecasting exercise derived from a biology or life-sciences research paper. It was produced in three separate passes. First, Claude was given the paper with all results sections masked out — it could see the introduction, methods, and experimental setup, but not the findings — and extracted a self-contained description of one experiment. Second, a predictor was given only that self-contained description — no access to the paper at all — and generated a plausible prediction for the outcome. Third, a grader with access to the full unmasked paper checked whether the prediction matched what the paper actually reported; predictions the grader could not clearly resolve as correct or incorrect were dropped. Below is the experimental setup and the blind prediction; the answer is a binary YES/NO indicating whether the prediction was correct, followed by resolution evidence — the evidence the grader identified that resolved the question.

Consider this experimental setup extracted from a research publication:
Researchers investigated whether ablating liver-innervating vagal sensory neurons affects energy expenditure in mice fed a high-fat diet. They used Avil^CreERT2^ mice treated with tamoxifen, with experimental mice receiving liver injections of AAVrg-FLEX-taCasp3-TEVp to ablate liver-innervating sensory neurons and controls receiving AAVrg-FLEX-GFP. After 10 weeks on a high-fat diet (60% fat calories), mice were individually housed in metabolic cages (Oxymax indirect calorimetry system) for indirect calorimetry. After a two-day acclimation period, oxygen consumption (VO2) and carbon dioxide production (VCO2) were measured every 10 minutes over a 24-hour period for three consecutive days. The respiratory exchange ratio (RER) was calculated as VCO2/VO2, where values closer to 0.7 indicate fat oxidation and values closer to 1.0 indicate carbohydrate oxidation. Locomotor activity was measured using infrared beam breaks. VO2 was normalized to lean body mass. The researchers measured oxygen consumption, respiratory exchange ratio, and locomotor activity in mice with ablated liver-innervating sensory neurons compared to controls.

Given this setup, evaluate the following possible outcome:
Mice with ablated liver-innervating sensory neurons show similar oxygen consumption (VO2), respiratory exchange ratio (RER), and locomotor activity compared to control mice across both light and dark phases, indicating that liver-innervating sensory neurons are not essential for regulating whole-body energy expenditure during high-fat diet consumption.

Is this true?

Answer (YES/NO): NO